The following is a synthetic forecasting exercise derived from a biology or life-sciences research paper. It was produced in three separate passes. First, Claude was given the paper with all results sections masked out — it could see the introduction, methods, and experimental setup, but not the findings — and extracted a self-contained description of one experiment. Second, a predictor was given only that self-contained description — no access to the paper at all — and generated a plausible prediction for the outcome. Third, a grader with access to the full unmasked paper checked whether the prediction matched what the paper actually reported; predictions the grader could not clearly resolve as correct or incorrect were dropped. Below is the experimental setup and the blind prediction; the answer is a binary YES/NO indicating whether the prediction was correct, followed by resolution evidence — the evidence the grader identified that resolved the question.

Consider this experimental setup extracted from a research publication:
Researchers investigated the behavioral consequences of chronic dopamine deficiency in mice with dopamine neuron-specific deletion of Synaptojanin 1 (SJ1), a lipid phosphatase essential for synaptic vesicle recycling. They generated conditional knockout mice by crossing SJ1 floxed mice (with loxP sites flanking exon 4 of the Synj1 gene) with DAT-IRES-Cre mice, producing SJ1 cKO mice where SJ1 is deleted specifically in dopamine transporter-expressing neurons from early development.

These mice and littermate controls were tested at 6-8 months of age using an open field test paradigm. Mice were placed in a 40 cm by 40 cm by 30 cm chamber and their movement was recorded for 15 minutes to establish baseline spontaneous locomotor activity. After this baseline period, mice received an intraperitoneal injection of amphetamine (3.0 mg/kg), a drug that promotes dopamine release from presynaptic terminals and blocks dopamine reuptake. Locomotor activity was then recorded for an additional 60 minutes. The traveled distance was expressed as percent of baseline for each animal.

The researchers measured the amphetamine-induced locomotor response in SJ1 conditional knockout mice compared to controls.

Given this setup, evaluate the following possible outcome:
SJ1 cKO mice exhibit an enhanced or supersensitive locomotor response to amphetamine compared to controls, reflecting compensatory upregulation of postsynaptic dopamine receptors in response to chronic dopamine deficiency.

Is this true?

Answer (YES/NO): YES